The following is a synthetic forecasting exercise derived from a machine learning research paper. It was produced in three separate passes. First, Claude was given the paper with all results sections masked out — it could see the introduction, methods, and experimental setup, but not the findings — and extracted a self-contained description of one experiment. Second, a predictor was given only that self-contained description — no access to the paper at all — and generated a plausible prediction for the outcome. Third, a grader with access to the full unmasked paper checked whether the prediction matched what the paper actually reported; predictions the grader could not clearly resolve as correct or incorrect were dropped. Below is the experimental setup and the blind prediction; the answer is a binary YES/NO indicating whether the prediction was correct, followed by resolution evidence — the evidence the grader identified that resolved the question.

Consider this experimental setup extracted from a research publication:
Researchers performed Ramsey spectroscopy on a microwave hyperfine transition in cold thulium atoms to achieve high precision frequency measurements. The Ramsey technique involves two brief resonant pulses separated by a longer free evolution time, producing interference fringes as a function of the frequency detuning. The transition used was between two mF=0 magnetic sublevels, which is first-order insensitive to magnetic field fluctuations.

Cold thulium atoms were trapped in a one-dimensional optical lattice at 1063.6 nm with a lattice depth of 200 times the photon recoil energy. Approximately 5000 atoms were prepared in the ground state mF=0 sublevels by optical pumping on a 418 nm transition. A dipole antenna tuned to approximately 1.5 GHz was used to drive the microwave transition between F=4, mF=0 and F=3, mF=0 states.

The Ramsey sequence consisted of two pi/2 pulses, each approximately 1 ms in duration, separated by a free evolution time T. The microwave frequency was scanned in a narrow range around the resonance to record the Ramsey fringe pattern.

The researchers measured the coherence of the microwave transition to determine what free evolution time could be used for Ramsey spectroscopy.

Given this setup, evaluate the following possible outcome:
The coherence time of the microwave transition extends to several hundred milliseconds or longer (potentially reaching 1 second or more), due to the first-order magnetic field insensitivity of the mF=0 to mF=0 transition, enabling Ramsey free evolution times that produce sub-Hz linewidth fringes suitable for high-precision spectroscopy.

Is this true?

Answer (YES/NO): YES